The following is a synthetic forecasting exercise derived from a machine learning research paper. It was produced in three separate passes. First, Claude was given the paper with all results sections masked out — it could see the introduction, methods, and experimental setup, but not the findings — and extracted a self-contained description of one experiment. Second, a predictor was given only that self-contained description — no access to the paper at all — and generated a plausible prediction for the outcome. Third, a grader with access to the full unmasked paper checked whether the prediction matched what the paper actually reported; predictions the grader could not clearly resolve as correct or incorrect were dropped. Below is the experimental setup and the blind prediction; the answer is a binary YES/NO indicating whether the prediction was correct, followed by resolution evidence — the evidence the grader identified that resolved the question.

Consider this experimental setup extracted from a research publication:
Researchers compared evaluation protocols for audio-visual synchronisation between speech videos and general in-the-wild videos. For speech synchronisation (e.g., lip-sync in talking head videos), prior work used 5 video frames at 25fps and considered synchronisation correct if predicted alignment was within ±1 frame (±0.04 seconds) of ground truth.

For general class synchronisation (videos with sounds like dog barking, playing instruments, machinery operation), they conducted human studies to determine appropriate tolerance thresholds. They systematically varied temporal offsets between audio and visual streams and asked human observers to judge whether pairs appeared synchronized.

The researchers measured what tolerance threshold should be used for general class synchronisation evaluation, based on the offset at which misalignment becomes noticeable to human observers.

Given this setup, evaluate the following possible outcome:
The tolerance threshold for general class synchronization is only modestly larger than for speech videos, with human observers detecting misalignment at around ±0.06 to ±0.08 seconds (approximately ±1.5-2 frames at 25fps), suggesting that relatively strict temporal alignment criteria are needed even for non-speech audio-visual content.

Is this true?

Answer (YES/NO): NO